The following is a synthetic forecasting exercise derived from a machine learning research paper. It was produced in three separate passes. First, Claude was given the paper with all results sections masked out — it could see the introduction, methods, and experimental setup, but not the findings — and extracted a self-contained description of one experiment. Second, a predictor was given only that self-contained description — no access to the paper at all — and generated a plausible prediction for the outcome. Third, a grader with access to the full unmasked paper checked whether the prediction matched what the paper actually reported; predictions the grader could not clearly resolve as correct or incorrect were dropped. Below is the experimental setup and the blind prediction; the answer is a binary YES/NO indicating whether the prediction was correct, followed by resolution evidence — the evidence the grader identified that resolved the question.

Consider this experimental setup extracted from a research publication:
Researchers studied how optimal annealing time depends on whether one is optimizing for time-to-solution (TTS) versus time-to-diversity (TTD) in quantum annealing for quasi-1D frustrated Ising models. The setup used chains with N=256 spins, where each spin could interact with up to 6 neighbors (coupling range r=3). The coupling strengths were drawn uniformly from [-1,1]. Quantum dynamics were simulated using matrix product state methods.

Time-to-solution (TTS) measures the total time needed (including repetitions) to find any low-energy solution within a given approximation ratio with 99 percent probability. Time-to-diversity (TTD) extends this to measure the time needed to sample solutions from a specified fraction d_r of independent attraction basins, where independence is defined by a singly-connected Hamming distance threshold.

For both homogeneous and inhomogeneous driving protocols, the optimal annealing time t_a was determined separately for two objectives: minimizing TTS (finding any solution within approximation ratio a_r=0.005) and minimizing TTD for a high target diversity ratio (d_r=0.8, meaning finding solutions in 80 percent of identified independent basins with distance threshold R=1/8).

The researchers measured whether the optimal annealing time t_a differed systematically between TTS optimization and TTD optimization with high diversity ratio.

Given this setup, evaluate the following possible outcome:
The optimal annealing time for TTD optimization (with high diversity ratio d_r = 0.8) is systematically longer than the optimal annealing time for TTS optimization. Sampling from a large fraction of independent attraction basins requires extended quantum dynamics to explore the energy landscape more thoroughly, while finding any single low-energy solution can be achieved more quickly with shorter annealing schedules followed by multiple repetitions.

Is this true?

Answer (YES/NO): NO